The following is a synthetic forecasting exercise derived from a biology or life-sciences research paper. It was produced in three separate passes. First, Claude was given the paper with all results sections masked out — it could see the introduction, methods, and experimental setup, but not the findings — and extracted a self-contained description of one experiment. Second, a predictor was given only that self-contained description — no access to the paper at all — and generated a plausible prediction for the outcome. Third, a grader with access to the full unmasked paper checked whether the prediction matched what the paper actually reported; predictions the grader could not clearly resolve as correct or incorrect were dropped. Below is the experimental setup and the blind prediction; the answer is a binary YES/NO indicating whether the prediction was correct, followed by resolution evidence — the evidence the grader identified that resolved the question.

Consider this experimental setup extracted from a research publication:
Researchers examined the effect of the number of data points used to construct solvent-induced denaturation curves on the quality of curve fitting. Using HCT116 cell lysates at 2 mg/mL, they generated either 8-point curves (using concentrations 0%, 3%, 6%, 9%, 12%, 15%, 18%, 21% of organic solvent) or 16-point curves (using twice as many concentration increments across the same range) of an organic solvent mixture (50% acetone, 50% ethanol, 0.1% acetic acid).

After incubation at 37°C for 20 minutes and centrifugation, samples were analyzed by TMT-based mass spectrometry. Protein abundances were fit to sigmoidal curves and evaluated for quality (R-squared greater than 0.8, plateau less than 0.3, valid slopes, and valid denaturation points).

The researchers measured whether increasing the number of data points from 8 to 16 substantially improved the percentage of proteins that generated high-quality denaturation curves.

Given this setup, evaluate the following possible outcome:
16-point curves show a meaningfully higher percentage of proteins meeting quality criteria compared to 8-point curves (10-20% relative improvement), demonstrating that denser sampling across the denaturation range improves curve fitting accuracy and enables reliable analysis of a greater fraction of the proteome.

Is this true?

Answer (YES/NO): NO